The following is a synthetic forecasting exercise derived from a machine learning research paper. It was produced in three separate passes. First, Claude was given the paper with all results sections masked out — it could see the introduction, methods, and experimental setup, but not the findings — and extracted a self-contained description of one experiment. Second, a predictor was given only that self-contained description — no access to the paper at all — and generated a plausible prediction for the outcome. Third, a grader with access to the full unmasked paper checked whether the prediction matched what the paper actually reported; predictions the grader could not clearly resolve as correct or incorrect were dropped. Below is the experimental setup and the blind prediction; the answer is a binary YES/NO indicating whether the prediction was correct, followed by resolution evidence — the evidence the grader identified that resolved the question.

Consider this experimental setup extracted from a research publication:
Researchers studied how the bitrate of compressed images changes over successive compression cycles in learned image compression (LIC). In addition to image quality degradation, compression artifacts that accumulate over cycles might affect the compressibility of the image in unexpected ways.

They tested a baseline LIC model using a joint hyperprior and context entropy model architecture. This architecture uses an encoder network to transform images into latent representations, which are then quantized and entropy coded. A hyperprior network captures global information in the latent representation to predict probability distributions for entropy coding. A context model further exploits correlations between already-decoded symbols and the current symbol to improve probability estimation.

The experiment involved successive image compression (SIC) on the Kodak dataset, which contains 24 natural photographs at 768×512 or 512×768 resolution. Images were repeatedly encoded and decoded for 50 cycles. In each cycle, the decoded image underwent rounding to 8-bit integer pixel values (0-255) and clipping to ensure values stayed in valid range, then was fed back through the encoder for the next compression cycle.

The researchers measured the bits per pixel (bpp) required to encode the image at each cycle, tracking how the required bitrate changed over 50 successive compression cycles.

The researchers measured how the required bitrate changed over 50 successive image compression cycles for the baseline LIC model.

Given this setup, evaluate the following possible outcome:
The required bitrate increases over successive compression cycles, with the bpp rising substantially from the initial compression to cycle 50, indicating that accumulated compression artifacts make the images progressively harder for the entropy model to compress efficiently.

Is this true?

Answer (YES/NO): YES